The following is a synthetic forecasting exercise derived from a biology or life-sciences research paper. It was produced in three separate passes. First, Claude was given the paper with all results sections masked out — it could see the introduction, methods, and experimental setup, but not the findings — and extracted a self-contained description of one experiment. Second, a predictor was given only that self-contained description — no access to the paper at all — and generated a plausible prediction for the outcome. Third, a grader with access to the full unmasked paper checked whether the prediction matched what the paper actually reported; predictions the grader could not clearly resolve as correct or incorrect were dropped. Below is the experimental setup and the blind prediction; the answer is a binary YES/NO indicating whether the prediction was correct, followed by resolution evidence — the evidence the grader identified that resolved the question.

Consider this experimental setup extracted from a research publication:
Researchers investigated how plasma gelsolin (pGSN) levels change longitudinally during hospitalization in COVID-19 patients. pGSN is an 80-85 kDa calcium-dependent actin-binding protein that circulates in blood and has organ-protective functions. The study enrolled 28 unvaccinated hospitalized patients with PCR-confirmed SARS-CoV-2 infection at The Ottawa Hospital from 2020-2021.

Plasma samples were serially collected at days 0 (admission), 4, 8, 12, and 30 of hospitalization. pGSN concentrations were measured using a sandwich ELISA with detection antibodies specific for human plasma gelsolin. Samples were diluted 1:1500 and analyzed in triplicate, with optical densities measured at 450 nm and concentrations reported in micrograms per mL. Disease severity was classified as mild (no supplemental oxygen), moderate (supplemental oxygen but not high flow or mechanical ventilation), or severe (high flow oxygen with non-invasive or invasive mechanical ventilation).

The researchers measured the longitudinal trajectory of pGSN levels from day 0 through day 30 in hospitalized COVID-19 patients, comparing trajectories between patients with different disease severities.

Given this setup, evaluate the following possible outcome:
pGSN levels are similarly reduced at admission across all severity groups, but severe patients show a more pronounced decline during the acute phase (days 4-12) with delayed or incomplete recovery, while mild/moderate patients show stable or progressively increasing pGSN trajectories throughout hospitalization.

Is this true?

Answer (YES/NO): NO